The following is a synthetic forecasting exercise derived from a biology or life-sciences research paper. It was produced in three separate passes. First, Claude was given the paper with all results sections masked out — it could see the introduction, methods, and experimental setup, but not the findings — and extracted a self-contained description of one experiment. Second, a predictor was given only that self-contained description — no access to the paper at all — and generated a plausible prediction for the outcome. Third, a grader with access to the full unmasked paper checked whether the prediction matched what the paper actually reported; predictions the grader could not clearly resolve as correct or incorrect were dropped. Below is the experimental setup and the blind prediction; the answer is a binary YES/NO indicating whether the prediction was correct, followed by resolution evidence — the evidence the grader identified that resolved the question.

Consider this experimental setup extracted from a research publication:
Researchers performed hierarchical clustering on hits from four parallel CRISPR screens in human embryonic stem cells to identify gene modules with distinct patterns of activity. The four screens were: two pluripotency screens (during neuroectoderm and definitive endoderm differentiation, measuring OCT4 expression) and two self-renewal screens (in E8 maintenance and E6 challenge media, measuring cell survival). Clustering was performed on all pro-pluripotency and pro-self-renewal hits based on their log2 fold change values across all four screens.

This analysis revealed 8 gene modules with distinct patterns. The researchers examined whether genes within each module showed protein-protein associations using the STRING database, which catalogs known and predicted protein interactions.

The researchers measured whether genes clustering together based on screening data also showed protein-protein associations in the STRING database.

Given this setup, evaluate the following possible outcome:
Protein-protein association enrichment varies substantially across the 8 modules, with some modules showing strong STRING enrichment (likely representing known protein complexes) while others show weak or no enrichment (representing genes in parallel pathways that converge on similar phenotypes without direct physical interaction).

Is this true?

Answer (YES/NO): NO